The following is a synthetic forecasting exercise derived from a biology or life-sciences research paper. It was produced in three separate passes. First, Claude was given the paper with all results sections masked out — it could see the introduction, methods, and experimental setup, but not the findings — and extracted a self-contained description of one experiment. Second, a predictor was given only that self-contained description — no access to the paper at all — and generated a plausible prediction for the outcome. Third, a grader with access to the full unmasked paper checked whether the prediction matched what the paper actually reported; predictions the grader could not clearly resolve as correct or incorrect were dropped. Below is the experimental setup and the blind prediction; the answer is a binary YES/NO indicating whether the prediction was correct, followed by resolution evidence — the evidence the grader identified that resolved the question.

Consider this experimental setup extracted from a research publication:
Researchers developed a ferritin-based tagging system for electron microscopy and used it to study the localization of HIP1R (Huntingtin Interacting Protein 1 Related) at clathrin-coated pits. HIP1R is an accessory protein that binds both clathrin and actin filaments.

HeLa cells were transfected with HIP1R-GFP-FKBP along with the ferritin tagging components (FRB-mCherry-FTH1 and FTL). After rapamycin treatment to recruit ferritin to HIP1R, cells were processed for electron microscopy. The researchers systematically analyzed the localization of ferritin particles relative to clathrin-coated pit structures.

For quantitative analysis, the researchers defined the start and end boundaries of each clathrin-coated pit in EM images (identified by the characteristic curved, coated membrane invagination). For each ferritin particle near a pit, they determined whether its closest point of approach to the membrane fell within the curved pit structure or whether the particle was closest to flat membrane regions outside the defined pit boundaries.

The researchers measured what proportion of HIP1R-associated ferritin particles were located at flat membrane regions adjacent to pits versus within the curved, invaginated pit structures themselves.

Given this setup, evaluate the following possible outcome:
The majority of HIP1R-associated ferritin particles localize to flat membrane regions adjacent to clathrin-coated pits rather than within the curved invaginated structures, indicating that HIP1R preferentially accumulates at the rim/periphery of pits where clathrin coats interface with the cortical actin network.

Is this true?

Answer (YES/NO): NO